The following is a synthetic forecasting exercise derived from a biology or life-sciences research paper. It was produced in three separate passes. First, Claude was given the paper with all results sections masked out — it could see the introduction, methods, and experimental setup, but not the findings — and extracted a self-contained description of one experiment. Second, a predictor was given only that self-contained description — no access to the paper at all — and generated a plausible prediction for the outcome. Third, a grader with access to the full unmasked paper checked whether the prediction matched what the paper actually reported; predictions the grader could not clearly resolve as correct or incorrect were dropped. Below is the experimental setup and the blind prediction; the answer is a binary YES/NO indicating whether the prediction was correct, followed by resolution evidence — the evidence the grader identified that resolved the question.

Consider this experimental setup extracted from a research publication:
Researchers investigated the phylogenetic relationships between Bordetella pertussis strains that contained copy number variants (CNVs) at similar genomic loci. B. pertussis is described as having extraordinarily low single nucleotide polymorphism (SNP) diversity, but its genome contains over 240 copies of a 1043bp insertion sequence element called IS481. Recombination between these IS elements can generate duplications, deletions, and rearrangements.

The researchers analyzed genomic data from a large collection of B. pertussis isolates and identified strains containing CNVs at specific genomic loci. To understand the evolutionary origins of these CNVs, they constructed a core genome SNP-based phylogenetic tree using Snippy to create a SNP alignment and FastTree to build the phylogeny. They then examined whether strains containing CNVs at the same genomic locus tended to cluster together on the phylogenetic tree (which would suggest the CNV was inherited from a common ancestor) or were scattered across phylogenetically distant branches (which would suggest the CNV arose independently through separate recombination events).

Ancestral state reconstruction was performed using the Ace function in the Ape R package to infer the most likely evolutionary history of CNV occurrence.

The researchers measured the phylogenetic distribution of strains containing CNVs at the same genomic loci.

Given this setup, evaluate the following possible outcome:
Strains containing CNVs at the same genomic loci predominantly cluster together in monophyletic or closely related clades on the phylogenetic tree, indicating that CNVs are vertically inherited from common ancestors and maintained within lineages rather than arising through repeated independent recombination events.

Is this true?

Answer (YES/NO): NO